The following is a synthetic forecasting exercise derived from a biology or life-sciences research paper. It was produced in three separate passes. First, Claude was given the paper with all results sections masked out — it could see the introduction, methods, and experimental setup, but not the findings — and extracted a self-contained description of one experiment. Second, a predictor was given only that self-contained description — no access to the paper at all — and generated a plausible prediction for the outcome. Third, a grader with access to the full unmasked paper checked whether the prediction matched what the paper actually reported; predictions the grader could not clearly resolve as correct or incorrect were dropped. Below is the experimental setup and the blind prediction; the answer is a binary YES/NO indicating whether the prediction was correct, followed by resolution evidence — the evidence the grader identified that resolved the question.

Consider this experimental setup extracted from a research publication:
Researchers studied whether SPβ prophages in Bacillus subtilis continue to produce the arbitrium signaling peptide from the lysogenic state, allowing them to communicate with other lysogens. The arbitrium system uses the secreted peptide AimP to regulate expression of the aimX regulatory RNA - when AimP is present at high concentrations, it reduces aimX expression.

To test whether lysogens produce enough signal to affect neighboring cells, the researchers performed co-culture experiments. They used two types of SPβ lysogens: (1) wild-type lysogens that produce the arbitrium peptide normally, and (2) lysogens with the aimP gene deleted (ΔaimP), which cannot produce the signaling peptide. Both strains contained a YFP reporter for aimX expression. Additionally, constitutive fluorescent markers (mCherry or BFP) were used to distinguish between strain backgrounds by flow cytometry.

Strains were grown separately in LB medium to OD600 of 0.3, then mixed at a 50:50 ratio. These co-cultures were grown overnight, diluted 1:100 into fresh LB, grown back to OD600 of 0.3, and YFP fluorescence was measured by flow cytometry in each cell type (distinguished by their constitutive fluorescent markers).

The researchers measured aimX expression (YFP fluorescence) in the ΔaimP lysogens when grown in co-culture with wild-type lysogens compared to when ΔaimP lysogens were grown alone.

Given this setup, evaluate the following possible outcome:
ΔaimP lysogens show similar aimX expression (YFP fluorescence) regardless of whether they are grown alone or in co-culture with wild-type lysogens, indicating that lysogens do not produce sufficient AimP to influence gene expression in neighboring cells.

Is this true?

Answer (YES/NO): NO